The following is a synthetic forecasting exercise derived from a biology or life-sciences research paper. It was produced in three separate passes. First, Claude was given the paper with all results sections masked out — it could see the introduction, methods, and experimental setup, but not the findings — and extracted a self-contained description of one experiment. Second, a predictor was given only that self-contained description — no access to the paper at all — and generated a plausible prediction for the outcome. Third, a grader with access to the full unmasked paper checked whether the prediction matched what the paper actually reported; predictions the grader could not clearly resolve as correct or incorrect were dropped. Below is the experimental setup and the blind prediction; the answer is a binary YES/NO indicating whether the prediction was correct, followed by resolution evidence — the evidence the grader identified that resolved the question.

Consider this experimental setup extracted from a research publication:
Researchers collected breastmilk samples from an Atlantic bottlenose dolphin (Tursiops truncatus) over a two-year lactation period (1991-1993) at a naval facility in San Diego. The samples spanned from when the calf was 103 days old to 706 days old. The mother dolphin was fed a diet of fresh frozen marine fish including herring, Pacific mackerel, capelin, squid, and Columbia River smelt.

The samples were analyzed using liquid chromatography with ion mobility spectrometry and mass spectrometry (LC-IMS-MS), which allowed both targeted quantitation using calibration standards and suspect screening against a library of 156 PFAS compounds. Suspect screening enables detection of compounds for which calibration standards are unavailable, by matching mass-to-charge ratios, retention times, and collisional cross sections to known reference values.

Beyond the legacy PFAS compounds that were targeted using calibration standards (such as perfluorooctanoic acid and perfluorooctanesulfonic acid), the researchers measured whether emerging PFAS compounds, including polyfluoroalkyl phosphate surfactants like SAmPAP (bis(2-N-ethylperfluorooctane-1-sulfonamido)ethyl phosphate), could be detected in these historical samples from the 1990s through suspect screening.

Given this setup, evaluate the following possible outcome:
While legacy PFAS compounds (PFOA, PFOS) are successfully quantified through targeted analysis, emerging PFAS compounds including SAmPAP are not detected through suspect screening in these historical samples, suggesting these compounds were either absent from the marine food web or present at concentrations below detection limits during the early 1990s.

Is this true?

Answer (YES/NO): NO